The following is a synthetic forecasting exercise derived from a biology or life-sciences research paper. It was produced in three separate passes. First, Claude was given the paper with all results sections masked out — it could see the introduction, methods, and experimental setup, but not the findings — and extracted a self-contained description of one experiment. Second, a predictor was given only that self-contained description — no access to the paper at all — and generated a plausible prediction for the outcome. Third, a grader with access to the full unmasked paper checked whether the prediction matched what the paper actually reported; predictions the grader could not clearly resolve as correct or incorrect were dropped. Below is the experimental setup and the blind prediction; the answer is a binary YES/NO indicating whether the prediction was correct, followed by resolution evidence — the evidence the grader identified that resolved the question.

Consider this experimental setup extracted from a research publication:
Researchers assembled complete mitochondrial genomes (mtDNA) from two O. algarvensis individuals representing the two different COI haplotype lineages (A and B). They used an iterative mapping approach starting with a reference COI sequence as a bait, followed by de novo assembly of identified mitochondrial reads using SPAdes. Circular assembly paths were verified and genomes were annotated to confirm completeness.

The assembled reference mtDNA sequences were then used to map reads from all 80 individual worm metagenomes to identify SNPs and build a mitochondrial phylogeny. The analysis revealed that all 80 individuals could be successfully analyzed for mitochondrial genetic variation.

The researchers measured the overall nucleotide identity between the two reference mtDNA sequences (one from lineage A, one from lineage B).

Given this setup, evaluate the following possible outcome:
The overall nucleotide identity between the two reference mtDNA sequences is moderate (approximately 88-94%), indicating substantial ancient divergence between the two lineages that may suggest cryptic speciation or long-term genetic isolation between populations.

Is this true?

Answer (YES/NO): NO